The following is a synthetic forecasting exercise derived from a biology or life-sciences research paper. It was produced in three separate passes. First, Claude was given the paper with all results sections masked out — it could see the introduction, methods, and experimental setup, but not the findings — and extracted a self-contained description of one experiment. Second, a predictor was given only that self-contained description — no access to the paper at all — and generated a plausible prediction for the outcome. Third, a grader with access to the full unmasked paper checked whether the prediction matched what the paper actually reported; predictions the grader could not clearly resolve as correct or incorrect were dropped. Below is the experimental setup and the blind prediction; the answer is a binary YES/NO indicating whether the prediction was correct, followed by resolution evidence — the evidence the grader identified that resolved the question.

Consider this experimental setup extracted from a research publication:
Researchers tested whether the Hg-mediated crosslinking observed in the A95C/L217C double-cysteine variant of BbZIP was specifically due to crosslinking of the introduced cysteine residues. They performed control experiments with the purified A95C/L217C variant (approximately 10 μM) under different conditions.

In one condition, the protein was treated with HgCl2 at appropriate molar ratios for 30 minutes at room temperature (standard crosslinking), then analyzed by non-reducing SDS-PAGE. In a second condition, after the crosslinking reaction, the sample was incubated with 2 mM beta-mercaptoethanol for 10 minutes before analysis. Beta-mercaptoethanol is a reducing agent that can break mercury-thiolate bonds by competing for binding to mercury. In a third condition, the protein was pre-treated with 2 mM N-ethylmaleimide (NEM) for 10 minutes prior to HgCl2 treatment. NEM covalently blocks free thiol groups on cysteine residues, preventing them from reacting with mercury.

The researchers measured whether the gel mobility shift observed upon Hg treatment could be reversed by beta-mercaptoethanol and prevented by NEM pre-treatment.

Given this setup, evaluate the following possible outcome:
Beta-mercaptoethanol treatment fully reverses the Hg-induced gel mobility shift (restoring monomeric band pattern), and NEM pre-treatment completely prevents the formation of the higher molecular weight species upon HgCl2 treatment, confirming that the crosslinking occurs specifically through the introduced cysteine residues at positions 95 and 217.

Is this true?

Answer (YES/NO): YES